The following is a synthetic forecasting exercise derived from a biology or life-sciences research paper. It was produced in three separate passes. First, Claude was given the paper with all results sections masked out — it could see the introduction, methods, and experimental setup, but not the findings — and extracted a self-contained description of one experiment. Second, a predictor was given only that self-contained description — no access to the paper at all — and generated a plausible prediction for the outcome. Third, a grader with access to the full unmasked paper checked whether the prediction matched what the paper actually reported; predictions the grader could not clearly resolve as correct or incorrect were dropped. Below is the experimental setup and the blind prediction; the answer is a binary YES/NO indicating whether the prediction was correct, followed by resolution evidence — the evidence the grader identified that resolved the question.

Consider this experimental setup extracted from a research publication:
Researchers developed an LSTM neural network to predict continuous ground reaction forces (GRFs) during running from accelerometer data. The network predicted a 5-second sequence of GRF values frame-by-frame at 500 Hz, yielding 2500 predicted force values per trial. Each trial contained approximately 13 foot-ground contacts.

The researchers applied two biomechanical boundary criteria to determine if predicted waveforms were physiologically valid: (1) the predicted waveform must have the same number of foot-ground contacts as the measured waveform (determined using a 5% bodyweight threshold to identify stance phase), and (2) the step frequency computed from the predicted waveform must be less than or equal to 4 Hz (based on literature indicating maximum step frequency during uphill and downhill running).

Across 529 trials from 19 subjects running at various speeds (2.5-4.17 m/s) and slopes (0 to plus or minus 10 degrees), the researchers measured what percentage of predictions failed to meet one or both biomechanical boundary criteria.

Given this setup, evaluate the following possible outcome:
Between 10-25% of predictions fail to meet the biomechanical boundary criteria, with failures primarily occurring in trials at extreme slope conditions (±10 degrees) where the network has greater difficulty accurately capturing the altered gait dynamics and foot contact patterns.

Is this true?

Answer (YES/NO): NO